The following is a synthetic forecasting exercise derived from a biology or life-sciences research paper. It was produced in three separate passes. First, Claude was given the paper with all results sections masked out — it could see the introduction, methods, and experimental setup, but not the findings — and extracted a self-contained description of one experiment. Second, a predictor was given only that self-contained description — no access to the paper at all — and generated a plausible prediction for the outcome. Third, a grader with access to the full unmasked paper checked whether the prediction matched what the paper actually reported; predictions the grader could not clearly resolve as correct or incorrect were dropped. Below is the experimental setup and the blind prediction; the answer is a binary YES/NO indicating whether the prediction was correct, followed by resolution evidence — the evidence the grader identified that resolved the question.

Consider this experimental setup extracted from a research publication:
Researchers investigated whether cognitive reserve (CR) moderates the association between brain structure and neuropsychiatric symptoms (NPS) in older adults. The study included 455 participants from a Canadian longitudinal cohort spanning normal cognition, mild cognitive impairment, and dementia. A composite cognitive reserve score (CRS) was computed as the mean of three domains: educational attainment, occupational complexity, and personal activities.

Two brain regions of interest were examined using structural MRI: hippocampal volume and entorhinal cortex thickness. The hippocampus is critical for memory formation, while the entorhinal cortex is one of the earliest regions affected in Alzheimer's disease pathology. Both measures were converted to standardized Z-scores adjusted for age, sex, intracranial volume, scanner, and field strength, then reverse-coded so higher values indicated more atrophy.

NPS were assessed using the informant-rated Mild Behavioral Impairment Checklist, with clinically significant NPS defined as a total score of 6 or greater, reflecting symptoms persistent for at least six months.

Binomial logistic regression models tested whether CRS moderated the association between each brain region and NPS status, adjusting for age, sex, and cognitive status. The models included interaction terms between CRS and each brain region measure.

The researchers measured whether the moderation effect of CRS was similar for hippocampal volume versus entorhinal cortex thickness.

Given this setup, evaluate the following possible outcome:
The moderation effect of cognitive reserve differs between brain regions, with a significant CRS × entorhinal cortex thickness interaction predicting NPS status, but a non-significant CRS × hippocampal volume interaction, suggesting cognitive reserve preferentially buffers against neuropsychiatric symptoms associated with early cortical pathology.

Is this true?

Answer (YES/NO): NO